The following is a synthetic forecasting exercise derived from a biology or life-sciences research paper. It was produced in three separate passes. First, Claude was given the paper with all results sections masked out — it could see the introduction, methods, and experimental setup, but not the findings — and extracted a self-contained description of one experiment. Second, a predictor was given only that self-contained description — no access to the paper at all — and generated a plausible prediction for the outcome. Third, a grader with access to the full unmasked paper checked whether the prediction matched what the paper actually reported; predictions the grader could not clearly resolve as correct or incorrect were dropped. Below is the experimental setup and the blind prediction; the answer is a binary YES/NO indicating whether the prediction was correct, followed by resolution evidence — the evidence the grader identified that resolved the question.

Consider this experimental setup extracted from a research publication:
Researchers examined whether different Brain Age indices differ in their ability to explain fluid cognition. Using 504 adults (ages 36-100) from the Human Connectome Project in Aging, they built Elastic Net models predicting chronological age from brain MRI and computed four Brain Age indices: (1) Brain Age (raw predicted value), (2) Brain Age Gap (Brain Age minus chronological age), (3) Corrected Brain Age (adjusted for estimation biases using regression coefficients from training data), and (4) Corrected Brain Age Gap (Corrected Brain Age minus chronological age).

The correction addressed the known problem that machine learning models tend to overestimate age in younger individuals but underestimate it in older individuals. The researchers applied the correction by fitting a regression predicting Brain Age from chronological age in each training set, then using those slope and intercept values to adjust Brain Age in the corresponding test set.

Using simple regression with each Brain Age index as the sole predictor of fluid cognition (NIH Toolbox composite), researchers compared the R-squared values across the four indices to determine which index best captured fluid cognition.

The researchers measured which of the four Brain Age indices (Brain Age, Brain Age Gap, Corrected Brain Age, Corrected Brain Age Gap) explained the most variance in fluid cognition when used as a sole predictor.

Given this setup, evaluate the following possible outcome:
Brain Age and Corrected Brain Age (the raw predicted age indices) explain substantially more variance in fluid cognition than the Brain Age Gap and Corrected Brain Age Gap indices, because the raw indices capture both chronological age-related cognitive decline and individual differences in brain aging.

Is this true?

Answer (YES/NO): YES